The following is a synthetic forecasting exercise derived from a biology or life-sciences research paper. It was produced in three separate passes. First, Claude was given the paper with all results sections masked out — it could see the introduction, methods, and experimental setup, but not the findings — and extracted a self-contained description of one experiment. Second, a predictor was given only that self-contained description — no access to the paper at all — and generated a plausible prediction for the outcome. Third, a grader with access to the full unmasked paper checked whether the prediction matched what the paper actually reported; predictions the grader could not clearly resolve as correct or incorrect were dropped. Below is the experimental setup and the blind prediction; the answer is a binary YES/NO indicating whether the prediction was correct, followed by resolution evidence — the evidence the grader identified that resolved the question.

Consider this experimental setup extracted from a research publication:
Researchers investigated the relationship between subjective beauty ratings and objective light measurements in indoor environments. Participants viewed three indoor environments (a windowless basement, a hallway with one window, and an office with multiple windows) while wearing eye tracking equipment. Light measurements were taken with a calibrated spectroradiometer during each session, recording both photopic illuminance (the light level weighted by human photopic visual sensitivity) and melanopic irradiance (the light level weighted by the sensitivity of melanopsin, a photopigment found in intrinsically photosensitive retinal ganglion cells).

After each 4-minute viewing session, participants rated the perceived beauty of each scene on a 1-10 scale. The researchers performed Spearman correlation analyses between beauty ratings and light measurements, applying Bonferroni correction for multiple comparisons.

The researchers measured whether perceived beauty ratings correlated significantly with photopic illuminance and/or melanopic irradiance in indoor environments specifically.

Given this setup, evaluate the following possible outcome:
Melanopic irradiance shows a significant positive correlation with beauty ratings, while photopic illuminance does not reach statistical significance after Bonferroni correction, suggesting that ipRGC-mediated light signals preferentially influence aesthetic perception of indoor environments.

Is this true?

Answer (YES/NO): NO